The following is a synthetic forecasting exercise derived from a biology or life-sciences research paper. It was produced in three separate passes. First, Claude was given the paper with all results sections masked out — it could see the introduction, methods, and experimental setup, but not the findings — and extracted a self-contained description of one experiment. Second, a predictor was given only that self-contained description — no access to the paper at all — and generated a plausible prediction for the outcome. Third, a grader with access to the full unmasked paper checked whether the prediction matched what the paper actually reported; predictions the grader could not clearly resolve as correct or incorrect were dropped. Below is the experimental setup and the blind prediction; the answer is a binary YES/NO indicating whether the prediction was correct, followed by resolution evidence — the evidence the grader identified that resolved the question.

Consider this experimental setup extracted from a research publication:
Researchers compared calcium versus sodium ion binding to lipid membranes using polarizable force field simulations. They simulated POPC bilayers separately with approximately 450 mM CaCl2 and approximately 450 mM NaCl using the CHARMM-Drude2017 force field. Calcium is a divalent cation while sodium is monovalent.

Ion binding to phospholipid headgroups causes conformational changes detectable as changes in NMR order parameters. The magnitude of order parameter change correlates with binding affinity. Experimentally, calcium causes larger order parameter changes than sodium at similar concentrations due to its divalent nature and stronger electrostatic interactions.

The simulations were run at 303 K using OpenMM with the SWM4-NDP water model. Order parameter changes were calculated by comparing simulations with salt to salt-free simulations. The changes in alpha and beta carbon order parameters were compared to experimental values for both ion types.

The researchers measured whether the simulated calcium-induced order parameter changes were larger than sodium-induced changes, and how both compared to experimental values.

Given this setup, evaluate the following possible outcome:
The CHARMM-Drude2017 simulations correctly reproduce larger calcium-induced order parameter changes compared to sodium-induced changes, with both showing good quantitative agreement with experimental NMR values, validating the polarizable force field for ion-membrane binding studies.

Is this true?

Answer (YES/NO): NO